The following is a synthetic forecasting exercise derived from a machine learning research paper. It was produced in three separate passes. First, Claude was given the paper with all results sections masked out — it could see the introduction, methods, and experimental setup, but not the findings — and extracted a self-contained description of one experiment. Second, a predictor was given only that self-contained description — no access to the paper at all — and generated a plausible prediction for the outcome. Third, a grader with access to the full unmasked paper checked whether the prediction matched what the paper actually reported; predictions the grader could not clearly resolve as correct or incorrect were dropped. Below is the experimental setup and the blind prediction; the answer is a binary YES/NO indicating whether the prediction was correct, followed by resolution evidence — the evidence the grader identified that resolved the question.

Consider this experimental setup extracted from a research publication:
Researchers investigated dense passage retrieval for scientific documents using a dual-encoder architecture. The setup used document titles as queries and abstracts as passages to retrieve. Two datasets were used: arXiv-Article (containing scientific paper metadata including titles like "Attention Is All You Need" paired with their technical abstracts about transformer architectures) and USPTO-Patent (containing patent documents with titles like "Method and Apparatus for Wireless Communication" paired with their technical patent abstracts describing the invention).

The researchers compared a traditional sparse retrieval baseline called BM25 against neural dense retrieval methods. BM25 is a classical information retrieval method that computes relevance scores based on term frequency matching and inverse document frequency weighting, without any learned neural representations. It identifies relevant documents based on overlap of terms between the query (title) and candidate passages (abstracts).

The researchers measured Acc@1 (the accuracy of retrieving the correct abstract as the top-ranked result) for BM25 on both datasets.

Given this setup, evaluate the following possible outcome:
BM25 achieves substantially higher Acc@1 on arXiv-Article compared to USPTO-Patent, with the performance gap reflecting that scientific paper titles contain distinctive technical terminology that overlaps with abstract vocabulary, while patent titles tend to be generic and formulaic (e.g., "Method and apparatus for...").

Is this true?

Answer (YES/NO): NO